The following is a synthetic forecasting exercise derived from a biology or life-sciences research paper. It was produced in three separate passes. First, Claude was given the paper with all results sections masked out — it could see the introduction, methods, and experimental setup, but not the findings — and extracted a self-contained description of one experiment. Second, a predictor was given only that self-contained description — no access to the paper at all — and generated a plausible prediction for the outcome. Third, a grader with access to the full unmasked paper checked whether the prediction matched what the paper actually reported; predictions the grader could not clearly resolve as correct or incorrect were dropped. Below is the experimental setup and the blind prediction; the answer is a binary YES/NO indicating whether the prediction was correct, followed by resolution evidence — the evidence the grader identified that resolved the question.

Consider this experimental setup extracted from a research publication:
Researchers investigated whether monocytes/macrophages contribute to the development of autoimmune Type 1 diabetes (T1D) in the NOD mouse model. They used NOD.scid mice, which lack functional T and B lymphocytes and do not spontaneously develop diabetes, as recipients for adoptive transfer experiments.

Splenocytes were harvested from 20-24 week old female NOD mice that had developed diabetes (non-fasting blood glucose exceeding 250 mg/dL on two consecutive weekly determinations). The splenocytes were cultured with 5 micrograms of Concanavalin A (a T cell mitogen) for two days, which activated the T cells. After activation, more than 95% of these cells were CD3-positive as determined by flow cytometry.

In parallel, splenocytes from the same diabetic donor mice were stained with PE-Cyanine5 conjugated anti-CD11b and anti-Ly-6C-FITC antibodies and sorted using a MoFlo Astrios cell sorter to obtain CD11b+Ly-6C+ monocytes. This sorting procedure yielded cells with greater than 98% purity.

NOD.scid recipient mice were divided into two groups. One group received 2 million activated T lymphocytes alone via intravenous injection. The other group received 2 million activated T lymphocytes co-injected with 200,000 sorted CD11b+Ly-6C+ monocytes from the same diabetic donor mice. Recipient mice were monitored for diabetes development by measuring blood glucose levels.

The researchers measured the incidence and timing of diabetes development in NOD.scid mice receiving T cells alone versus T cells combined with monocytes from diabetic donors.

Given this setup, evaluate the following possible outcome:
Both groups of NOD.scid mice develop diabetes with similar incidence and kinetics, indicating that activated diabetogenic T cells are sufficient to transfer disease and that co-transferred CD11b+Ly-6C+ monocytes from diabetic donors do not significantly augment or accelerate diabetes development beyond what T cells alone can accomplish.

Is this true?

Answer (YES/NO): YES